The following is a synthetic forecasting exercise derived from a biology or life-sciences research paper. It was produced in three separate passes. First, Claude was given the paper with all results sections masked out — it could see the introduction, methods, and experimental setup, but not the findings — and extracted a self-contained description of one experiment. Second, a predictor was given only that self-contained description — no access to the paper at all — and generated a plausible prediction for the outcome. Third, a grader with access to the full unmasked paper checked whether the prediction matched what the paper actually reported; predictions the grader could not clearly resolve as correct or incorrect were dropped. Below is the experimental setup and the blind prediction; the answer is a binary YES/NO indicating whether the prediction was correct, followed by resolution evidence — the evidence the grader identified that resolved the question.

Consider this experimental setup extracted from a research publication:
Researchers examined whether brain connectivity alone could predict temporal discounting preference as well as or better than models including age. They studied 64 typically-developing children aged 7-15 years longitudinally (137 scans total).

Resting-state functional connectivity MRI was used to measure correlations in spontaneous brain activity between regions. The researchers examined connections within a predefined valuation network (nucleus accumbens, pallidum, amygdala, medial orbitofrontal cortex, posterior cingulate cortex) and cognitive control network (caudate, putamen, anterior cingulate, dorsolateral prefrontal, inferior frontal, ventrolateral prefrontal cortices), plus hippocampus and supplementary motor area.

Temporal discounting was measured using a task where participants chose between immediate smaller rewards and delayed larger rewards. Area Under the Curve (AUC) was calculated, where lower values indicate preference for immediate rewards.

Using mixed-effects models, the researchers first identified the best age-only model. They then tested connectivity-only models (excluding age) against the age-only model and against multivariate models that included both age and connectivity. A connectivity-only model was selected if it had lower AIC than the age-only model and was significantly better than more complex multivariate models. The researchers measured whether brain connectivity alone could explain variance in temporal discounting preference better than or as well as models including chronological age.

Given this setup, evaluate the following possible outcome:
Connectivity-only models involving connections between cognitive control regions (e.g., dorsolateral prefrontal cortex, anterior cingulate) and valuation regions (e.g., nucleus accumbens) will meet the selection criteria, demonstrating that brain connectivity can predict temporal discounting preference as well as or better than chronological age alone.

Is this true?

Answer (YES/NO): NO